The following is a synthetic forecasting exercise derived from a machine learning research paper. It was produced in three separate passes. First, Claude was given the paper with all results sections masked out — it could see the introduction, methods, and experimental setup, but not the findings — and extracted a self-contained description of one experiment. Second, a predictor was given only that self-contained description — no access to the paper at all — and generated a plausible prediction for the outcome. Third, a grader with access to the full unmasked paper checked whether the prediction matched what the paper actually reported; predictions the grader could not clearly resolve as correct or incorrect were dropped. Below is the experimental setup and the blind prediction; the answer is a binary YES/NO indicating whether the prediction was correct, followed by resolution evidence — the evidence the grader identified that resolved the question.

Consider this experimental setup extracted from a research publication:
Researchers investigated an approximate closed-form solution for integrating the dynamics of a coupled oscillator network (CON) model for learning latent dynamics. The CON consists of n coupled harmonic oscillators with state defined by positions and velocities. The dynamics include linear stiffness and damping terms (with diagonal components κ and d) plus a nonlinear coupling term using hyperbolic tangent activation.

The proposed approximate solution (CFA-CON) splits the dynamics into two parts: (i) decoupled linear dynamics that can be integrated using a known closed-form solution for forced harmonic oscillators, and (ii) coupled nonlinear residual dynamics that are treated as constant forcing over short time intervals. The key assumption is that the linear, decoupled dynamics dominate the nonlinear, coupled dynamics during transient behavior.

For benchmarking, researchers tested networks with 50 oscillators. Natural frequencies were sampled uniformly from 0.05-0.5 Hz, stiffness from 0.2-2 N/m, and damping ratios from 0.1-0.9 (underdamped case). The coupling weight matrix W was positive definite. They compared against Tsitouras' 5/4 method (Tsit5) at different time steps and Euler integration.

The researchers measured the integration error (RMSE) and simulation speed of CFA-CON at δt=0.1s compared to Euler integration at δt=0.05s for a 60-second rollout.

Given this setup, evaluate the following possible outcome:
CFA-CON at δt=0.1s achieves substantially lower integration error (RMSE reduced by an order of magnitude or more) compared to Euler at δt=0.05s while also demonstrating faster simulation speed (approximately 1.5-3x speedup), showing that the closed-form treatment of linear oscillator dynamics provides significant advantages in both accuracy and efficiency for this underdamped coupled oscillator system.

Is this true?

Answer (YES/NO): NO